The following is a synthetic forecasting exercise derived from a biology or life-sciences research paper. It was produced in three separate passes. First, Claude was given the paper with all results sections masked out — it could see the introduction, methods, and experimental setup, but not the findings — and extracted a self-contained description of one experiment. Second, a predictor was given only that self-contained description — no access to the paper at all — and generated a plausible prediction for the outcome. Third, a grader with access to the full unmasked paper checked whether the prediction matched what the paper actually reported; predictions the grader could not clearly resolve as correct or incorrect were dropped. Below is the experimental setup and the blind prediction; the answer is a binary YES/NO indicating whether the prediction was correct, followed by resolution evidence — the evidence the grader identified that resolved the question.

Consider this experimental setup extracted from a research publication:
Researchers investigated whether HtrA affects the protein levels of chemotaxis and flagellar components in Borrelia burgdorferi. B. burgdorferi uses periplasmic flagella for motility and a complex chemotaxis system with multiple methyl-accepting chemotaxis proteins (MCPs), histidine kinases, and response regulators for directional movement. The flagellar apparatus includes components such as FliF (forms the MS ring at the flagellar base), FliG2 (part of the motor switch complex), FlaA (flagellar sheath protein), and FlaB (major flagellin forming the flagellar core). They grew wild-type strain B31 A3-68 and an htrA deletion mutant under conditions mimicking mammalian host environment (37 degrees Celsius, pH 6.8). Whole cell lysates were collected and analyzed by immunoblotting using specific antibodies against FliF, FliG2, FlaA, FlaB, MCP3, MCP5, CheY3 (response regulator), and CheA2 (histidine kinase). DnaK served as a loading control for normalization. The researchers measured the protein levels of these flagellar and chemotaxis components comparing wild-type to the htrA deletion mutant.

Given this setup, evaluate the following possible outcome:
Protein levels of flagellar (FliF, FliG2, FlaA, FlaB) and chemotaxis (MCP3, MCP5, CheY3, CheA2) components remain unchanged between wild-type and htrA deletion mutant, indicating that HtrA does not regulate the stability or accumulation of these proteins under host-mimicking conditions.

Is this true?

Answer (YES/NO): NO